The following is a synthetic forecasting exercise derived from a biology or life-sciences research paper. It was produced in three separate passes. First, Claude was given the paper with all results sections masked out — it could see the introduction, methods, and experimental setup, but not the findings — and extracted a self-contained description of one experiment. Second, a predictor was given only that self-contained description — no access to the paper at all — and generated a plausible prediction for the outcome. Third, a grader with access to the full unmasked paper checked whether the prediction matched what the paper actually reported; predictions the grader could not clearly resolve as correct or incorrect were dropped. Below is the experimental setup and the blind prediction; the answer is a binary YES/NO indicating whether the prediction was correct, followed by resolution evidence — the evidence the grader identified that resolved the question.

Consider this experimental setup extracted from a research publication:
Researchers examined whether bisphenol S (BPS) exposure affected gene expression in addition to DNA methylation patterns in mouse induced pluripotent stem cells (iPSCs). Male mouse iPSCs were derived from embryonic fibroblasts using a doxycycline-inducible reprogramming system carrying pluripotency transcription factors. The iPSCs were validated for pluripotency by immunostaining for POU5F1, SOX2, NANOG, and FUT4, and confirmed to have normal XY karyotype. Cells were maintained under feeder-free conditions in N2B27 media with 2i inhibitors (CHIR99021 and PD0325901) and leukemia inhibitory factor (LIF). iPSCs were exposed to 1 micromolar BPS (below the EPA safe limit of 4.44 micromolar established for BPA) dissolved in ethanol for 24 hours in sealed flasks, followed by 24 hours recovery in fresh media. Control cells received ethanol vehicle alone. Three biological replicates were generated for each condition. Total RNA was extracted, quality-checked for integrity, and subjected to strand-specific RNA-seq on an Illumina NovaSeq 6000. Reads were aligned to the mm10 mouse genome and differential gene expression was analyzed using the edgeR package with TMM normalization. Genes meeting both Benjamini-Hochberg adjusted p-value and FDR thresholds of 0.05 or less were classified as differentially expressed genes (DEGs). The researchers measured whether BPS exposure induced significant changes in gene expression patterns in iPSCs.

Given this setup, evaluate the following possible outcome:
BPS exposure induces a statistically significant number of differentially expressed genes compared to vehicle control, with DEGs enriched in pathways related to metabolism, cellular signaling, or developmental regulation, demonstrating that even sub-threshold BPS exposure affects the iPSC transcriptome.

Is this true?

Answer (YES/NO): YES